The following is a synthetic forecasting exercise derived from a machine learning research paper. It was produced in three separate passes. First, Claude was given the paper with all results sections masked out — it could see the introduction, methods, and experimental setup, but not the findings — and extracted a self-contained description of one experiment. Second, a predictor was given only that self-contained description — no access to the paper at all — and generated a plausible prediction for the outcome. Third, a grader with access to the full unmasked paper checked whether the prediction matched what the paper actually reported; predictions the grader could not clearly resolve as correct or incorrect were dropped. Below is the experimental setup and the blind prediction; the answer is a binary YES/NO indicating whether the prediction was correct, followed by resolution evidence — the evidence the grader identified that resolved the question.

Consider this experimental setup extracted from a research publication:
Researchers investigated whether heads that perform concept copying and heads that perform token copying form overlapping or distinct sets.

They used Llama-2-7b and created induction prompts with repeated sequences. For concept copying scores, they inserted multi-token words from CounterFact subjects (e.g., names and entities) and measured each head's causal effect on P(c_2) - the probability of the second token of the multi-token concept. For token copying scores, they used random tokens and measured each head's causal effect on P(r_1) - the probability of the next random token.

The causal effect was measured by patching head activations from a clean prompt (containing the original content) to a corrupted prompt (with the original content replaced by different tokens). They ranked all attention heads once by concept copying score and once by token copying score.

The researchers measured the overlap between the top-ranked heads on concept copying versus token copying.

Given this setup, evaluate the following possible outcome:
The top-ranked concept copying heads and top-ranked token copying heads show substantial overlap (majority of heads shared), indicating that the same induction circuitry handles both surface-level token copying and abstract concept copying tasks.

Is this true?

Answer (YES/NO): NO